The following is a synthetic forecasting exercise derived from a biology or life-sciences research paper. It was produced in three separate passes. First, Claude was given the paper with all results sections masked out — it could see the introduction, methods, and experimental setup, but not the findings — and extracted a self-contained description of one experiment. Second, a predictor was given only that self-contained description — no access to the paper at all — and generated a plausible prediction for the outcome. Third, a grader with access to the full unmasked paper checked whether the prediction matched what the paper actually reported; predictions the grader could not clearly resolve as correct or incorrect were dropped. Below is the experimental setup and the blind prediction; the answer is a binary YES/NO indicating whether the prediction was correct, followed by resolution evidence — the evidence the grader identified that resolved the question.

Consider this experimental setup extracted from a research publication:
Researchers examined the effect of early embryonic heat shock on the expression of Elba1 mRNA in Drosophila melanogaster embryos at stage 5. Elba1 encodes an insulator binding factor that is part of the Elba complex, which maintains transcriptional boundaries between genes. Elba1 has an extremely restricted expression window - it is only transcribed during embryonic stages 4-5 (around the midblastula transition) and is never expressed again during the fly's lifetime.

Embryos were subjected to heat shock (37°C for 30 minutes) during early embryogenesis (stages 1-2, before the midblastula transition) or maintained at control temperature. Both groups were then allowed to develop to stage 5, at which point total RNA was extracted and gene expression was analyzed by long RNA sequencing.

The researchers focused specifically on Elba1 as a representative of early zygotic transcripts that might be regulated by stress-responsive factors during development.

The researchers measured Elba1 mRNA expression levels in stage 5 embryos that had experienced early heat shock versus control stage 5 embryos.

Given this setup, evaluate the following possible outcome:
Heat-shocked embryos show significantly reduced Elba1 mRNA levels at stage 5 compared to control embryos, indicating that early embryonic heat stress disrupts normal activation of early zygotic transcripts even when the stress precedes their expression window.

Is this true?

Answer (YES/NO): YES